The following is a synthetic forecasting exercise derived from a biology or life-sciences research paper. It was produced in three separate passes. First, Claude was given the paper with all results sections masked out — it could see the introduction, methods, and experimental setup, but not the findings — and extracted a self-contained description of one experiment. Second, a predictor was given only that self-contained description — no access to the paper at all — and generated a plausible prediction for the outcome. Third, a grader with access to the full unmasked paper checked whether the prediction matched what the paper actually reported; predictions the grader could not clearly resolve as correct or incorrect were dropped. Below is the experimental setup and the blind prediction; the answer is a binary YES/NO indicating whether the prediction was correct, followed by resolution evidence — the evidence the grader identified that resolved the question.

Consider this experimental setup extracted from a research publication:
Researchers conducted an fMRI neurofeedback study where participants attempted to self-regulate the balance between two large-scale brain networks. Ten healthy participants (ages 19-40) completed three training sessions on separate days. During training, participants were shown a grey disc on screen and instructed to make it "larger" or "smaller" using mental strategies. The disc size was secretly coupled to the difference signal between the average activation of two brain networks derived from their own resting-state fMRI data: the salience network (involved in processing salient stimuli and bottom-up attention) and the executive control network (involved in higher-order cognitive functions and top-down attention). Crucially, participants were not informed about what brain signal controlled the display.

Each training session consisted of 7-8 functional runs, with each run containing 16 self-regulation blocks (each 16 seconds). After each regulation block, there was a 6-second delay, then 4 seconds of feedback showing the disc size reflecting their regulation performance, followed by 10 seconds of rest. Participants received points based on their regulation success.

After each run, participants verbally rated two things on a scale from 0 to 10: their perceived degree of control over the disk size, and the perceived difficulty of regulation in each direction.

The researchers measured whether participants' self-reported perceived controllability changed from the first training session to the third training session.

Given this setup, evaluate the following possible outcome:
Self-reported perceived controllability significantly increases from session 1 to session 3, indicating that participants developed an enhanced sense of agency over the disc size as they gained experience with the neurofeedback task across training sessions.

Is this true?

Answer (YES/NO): YES